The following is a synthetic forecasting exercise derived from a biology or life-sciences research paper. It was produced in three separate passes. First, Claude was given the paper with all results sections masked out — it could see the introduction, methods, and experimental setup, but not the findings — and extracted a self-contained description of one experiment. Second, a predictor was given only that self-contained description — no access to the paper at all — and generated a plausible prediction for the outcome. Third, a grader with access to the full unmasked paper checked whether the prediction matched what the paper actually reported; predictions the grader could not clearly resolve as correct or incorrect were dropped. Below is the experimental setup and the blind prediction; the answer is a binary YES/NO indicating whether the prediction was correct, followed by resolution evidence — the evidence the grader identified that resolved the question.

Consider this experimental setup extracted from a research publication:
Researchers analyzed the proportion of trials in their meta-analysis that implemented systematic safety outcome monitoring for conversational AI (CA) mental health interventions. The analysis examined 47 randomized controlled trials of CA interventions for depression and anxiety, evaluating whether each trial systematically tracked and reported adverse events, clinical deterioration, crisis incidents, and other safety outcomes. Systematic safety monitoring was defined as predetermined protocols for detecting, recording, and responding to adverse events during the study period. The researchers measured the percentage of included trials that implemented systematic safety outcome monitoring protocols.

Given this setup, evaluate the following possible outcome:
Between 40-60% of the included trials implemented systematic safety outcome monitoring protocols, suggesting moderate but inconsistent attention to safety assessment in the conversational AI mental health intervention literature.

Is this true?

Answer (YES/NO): NO